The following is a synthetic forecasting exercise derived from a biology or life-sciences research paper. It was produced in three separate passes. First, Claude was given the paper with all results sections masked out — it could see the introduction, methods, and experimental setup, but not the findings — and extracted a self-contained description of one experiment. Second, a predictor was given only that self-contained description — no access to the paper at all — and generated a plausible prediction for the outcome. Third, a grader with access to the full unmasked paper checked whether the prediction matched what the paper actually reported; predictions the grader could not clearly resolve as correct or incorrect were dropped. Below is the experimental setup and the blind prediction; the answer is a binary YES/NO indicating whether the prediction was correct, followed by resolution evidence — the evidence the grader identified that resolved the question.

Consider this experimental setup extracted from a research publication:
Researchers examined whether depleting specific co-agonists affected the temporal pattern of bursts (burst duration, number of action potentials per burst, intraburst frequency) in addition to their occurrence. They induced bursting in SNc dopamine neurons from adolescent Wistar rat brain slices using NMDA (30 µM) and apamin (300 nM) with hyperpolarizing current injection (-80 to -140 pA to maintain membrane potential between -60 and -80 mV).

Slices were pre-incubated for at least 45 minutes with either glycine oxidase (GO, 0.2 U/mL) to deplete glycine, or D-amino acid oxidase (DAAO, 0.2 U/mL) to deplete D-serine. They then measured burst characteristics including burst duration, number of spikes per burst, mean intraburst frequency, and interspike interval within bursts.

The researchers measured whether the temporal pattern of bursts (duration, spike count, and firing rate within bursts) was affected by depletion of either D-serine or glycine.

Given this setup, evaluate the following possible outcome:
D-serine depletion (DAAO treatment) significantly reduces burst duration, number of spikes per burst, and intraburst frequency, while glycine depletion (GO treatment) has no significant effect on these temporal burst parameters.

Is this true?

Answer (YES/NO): NO